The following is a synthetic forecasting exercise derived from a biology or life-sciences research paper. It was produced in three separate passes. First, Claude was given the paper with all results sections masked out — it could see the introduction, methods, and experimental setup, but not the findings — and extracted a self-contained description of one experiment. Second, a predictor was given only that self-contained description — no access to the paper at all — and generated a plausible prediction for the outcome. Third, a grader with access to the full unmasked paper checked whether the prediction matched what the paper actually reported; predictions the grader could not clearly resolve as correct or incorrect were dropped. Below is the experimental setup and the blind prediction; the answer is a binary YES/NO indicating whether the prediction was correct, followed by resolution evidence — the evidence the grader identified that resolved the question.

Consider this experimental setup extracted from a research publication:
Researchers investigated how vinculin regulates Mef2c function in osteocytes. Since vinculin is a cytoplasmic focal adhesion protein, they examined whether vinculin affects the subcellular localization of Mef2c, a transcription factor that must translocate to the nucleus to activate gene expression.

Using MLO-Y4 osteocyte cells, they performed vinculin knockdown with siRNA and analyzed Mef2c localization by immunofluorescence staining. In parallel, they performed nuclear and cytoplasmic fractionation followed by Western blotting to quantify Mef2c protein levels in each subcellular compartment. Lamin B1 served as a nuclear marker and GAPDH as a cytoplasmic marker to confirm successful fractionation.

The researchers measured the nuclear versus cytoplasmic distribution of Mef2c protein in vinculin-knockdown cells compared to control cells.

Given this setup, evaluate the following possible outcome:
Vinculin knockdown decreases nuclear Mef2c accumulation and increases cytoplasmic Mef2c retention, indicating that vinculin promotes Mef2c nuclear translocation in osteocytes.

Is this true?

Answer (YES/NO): NO